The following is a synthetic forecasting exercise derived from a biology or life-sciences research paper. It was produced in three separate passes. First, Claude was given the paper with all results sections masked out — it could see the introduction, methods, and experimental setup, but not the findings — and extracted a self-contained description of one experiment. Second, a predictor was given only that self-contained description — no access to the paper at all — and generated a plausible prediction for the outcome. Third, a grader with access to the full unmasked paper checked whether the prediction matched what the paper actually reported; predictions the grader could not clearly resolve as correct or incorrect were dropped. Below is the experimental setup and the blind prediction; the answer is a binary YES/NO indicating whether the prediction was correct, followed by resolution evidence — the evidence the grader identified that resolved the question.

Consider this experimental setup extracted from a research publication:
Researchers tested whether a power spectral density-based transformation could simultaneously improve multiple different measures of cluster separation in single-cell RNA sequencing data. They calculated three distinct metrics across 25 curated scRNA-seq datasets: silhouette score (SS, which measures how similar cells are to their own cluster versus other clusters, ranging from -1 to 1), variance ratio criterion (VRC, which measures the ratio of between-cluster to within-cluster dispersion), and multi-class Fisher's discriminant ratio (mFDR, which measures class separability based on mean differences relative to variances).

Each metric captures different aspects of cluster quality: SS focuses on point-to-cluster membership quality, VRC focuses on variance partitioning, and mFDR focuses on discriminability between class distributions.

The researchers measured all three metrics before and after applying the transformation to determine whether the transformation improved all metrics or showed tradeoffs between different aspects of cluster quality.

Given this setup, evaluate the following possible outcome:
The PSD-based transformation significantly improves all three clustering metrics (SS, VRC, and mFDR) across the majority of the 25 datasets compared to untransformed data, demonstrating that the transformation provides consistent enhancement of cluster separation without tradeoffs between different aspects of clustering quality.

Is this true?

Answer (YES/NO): YES